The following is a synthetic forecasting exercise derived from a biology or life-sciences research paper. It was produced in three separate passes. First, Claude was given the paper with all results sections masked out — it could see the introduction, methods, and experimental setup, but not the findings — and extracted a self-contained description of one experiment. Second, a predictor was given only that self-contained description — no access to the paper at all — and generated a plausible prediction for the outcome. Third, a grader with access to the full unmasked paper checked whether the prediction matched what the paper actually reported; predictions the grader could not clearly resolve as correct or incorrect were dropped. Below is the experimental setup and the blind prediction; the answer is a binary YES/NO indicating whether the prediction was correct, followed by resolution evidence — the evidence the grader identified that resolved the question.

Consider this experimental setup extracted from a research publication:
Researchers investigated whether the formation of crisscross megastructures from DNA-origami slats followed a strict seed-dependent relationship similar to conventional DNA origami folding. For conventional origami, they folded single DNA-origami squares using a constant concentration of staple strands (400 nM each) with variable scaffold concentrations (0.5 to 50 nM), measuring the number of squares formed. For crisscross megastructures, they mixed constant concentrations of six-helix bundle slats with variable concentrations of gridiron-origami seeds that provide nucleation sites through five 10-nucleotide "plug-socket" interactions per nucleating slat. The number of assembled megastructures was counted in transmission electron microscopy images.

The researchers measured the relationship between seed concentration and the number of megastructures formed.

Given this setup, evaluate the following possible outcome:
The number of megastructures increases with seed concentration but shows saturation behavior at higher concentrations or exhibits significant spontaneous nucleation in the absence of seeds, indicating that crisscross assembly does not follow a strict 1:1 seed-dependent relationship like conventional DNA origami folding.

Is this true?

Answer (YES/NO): NO